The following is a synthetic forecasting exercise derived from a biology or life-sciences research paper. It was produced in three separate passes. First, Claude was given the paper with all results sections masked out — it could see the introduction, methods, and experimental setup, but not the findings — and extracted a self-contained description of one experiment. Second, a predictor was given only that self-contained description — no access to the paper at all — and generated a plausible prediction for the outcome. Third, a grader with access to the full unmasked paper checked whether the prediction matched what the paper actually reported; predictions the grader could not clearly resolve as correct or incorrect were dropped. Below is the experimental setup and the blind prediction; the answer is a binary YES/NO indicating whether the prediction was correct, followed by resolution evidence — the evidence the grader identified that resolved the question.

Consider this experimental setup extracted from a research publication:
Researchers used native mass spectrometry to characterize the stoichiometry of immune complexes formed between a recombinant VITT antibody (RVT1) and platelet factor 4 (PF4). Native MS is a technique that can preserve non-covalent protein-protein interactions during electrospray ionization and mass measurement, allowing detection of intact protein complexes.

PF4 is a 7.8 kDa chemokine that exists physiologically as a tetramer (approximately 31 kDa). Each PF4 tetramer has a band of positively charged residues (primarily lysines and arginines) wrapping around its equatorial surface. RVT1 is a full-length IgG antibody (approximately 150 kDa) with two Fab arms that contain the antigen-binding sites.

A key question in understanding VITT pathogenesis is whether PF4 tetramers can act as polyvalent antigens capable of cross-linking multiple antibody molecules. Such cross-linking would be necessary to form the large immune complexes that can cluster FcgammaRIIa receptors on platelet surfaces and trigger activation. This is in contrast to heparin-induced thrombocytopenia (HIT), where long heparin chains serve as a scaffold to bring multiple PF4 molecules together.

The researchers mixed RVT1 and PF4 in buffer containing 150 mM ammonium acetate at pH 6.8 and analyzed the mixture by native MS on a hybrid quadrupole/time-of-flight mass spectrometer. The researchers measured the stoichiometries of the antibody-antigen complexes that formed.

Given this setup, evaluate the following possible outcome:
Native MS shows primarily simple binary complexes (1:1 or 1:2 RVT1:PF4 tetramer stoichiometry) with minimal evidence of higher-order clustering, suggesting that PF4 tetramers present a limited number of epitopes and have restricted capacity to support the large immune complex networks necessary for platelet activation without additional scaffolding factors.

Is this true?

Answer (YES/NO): NO